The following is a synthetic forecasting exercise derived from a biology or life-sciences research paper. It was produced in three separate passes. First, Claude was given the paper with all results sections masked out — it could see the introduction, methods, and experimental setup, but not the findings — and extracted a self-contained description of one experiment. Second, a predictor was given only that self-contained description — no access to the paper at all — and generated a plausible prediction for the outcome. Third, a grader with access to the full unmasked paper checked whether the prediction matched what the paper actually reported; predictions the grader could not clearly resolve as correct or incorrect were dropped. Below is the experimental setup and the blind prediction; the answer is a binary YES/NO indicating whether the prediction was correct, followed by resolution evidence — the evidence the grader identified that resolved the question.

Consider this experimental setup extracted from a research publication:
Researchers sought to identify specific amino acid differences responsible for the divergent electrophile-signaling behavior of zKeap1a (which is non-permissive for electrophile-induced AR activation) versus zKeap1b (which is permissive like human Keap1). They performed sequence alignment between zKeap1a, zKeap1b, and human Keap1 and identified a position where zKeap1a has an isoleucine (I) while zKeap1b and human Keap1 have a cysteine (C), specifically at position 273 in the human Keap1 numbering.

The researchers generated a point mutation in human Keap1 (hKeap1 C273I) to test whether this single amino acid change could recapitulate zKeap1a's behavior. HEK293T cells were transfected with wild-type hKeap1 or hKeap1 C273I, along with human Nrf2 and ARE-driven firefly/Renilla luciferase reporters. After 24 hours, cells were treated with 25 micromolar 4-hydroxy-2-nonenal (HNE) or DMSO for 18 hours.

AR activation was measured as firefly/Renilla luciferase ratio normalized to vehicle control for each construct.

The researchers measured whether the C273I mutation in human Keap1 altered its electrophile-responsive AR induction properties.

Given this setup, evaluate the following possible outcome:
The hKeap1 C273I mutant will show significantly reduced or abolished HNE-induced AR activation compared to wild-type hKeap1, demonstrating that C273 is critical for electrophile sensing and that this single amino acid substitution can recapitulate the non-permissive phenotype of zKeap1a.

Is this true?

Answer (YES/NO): NO